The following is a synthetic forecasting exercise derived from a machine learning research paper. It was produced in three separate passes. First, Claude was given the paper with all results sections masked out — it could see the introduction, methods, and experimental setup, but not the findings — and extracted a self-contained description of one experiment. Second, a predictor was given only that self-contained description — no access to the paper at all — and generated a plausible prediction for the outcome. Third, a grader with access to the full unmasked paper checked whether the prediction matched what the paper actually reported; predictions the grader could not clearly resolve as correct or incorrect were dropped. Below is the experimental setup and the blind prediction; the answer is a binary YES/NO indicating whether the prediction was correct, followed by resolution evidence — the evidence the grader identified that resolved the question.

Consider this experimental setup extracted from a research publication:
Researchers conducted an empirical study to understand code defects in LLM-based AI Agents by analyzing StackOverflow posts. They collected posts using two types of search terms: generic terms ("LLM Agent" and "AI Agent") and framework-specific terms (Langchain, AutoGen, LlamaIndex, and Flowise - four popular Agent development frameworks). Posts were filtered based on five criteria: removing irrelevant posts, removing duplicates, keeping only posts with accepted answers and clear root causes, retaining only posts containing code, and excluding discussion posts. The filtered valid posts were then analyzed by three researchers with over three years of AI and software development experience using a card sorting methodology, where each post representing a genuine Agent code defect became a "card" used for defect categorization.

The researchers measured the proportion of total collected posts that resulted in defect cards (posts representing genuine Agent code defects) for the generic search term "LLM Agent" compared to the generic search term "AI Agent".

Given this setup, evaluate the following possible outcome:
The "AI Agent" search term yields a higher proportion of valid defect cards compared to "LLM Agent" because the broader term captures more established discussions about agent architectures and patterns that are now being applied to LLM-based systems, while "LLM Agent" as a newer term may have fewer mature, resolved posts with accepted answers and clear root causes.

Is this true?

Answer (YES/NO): NO